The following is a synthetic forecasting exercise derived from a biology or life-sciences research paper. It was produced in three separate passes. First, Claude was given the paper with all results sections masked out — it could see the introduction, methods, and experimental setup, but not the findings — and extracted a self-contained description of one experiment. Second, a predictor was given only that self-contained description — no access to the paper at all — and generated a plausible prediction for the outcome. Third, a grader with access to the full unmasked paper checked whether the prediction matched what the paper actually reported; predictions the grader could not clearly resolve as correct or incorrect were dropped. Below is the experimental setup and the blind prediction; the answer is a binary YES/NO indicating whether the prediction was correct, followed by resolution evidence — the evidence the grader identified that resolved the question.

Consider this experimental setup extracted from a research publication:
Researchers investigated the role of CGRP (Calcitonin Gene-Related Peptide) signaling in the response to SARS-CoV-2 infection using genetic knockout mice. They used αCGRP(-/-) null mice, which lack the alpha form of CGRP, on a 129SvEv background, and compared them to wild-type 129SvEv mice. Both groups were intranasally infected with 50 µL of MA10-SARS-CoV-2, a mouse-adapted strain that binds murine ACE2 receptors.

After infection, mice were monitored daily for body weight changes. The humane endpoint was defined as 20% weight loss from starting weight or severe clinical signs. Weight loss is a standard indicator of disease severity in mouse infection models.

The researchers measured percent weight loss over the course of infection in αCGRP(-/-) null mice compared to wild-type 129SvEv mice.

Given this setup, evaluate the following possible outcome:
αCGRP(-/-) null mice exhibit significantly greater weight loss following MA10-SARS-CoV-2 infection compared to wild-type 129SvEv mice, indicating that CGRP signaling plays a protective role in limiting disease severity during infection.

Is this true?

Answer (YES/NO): NO